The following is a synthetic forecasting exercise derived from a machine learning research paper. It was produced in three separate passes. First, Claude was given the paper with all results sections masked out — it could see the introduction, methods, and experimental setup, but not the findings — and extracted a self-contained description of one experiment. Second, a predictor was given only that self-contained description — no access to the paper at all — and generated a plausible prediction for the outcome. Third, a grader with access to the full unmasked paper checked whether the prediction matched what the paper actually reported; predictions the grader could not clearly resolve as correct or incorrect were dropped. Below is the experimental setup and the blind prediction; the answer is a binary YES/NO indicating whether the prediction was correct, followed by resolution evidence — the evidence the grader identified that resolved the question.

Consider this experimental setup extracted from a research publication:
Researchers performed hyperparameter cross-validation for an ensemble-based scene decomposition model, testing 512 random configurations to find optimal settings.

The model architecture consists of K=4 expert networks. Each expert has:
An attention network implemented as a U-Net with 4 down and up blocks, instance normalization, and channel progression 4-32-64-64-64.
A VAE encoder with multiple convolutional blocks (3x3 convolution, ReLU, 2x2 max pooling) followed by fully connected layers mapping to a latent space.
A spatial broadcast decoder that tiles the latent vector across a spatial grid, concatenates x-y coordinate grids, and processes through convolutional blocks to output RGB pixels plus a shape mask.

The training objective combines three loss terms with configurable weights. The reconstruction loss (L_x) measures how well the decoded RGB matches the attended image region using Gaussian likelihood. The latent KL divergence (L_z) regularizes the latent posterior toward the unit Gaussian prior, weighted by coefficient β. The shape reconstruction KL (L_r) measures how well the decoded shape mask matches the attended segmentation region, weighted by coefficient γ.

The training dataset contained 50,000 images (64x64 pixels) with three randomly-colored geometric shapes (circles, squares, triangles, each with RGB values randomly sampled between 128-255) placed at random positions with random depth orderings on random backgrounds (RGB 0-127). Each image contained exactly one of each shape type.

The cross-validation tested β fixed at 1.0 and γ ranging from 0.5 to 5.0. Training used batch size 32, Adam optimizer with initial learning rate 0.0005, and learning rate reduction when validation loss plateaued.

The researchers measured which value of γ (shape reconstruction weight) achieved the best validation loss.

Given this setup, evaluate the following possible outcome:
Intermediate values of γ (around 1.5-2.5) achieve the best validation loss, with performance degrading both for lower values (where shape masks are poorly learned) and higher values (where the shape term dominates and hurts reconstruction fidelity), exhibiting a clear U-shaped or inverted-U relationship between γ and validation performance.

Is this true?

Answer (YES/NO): NO